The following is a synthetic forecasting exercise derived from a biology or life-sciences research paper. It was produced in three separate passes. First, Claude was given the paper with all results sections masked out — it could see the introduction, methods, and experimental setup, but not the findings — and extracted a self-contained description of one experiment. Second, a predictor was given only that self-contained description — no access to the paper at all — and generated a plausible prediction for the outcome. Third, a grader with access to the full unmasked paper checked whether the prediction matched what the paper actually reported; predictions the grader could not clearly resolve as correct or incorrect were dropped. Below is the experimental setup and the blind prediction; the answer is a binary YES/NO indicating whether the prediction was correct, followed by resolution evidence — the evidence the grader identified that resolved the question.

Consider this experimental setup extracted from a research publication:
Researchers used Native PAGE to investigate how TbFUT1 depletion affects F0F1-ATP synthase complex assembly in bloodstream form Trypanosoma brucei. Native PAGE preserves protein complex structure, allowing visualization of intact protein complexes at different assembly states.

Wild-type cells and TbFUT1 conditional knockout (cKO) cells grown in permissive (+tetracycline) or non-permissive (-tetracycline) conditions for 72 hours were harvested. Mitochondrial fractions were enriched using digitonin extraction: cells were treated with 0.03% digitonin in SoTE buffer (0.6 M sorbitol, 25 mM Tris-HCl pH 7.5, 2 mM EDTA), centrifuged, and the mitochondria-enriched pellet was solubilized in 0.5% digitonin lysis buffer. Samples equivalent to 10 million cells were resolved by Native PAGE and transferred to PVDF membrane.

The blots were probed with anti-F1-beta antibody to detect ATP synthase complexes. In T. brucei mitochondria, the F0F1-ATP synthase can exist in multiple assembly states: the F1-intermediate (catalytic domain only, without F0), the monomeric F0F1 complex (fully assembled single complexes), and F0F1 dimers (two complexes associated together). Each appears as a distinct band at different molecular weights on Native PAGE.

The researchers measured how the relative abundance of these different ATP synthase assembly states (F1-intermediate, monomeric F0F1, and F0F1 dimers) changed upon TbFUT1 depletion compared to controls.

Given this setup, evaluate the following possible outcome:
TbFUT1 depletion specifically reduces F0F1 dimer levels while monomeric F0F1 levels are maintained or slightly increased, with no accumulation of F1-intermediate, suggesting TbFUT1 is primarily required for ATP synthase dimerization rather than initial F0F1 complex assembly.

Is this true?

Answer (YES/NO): NO